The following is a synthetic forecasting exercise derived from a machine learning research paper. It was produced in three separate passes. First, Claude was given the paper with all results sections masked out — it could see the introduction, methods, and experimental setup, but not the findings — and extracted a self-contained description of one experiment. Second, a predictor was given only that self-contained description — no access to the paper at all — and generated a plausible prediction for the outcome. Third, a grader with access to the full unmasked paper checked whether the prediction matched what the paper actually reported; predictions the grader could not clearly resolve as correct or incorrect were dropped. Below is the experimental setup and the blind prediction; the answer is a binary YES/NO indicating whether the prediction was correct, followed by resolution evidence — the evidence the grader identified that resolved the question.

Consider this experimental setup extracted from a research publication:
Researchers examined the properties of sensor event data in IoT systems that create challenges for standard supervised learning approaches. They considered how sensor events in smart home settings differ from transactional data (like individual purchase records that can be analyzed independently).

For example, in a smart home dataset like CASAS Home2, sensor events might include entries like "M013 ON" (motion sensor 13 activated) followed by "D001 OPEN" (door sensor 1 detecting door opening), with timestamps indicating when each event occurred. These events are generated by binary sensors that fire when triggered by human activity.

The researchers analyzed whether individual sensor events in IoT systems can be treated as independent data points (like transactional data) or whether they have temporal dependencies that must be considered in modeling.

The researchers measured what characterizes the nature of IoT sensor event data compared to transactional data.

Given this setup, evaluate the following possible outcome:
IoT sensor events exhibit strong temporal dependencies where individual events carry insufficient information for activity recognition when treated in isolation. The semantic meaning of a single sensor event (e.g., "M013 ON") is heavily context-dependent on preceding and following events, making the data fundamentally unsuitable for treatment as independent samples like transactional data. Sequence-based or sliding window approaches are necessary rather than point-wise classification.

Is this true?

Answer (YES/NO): YES